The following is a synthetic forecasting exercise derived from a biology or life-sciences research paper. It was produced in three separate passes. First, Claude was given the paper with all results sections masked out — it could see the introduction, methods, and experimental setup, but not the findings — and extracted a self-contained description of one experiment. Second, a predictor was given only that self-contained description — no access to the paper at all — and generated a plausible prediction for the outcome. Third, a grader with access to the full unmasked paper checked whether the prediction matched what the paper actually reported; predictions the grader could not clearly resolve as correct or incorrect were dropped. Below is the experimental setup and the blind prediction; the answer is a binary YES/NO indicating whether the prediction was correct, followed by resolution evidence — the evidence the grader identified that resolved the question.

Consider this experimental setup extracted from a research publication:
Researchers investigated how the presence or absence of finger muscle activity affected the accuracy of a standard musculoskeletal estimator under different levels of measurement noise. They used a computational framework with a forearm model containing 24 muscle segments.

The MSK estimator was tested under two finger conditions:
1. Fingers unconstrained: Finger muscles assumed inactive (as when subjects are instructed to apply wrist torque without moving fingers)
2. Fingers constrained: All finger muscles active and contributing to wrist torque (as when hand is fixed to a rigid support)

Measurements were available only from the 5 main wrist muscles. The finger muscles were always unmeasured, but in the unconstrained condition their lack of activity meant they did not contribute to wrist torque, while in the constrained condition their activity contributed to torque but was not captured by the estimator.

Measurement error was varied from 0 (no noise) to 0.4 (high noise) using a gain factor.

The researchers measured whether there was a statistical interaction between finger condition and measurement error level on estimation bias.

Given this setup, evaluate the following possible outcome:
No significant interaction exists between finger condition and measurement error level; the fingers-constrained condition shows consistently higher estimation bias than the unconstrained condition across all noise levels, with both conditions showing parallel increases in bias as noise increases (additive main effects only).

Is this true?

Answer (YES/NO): NO